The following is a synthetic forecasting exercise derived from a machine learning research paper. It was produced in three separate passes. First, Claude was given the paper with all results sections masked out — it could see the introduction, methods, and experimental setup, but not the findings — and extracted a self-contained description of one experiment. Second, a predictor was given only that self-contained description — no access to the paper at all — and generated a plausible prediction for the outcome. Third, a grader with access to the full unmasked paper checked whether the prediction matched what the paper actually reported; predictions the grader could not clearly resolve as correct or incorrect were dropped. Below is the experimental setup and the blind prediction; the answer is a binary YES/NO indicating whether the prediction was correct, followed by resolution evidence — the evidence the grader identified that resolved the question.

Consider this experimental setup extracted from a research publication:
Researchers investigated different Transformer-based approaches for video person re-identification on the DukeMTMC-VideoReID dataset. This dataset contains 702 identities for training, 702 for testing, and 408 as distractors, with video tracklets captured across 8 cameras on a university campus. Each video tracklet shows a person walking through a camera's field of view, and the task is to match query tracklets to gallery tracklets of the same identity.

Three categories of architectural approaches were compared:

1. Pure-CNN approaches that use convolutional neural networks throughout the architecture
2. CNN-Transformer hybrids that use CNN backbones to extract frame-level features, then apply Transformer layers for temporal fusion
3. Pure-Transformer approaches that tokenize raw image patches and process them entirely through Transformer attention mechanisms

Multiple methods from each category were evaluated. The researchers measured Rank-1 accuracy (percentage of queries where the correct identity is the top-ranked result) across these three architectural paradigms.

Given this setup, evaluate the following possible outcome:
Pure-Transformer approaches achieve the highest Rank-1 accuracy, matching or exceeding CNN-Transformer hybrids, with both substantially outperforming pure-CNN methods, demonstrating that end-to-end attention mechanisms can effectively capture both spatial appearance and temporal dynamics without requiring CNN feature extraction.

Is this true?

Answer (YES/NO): NO